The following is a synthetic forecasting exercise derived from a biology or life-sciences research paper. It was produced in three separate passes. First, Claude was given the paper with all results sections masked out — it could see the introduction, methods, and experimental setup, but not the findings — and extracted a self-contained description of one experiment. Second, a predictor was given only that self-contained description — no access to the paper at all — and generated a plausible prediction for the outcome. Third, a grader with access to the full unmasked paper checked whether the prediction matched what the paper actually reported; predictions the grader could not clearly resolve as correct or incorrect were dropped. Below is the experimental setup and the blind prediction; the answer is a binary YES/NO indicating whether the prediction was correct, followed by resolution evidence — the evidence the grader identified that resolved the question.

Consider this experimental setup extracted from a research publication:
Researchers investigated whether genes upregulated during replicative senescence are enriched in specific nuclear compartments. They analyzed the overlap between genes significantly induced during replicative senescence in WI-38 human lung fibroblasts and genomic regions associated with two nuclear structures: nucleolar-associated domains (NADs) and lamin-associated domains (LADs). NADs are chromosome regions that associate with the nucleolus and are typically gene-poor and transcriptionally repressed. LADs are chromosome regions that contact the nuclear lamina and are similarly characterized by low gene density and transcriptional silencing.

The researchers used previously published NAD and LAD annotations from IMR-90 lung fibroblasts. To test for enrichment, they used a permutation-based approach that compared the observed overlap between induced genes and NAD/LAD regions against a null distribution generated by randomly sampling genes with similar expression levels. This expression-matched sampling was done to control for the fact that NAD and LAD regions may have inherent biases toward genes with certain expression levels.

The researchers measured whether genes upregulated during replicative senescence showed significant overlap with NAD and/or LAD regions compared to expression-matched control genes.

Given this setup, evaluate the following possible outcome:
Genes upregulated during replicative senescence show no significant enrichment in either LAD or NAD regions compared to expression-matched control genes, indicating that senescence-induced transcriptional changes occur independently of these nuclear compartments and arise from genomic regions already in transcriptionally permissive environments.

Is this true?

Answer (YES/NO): NO